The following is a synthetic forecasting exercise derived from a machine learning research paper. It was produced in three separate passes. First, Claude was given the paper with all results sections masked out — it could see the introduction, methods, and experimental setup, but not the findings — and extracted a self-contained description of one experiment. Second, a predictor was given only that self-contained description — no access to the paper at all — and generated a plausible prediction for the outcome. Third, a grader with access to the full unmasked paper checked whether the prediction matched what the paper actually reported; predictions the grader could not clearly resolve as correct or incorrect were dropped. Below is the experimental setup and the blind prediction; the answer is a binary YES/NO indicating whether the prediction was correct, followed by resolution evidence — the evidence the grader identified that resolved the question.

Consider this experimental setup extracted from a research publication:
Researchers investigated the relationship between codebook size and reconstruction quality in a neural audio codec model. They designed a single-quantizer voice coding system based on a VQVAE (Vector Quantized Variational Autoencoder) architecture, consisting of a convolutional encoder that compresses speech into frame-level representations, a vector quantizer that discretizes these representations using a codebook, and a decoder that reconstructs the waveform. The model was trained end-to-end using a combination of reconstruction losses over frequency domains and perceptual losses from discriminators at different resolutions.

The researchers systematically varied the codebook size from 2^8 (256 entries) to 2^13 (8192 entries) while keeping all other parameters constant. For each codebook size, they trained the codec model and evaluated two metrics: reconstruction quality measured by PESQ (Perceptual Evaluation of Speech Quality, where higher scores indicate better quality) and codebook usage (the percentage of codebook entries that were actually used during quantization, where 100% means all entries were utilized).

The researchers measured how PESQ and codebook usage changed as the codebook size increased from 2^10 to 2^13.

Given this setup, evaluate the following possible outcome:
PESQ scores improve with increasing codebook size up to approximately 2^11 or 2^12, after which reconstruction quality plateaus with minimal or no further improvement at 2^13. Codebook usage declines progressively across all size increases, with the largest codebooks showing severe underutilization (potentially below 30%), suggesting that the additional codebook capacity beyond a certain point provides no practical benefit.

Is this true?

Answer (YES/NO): NO